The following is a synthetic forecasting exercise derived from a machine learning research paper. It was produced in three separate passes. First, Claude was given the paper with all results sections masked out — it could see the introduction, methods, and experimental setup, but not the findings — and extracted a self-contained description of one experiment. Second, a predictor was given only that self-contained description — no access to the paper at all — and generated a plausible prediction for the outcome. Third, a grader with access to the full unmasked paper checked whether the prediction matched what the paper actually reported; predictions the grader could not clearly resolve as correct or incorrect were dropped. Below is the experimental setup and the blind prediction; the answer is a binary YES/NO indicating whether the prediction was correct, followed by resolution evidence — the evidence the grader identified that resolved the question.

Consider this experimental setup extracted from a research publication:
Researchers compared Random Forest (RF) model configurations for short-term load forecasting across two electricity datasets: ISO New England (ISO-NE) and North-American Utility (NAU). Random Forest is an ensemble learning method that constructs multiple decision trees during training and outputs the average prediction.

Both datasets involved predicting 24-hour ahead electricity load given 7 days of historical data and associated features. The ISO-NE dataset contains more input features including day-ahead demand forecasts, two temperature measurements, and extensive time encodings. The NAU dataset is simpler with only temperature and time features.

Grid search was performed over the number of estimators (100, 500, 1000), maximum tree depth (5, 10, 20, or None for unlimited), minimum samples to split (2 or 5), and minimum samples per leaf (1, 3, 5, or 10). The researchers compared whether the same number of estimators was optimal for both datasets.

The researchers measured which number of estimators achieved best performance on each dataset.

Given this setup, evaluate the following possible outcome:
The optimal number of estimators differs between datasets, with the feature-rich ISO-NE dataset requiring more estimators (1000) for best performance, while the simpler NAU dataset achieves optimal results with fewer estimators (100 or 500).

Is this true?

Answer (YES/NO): YES